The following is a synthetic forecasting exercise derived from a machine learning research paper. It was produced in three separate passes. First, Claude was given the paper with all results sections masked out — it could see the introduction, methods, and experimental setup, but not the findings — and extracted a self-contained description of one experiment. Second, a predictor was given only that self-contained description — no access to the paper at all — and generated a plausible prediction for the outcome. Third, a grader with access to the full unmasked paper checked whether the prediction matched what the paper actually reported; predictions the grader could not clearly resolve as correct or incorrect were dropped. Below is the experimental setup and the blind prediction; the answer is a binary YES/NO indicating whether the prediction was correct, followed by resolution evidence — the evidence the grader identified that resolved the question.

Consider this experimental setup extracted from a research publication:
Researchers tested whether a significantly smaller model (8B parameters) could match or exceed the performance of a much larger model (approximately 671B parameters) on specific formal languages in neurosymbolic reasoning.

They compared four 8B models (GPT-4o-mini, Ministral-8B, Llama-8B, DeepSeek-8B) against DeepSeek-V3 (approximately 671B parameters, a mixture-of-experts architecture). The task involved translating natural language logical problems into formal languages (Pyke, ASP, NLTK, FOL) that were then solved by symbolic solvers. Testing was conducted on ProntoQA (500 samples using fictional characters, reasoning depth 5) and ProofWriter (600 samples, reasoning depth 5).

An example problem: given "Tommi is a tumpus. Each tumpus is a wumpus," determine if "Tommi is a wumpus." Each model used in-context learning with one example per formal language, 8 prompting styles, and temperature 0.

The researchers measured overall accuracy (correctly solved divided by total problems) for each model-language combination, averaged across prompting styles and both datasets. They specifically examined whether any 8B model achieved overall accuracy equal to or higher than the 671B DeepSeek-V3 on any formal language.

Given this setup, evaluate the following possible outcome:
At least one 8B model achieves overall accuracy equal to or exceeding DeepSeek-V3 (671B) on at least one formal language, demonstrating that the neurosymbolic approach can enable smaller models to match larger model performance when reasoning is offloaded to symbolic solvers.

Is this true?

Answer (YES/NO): YES